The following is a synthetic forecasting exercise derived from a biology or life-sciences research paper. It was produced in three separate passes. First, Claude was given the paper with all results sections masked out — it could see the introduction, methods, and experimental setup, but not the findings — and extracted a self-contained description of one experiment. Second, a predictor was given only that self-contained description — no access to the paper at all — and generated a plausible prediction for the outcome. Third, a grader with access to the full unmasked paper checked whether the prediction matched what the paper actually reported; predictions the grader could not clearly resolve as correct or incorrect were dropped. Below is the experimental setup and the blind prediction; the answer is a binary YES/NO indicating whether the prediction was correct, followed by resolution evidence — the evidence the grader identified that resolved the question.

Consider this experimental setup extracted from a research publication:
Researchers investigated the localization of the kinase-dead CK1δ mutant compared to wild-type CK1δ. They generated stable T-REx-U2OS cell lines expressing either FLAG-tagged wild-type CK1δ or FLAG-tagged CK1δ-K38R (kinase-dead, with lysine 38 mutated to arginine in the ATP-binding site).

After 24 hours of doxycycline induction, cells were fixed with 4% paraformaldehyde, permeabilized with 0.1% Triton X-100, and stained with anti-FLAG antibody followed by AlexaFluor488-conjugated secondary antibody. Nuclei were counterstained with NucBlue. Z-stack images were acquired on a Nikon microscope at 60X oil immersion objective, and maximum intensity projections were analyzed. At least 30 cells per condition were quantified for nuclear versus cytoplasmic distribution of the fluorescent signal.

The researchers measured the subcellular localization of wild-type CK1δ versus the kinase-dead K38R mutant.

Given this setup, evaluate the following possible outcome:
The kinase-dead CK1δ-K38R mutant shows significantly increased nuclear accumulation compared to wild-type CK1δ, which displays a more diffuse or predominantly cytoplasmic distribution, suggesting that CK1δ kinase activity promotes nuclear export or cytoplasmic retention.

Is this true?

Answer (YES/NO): YES